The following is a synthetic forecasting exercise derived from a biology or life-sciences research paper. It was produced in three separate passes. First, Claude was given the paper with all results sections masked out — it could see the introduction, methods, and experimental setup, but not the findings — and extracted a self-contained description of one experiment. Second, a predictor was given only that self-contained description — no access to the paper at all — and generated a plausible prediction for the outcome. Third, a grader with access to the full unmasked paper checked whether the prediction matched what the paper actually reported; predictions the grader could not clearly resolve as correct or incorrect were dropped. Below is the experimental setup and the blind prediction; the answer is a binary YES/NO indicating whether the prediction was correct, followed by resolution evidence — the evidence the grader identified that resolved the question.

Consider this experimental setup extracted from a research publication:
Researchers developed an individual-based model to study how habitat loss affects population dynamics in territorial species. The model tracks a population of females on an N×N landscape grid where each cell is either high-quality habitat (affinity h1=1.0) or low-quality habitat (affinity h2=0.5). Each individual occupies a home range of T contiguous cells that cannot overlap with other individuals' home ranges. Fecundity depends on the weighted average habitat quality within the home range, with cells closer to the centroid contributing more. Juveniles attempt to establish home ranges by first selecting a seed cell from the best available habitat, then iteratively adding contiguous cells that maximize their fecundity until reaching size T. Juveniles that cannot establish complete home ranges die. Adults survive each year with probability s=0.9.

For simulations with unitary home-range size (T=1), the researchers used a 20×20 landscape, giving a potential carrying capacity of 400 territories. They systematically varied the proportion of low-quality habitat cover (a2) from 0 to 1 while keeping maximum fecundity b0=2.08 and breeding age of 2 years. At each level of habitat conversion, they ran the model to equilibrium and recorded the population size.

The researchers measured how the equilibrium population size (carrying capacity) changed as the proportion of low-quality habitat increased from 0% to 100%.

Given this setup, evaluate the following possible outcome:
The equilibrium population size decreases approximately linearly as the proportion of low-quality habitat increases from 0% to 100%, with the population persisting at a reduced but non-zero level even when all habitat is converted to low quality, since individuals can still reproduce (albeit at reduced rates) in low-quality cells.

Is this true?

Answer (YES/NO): NO